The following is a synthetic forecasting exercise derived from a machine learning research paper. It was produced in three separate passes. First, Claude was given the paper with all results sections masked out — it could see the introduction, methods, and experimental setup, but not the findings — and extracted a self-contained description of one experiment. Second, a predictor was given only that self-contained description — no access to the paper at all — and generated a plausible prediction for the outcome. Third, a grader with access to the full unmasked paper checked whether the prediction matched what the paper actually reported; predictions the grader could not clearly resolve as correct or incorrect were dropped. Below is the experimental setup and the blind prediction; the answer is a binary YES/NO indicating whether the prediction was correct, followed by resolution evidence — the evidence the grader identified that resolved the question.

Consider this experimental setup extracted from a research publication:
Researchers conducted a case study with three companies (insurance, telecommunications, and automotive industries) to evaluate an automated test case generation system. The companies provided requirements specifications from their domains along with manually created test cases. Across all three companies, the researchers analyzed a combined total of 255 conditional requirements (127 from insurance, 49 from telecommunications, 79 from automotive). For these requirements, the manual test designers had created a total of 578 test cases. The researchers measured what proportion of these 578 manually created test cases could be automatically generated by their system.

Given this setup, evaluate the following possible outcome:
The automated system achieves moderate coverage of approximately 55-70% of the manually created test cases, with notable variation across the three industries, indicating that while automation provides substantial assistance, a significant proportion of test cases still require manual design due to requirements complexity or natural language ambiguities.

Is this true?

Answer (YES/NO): NO